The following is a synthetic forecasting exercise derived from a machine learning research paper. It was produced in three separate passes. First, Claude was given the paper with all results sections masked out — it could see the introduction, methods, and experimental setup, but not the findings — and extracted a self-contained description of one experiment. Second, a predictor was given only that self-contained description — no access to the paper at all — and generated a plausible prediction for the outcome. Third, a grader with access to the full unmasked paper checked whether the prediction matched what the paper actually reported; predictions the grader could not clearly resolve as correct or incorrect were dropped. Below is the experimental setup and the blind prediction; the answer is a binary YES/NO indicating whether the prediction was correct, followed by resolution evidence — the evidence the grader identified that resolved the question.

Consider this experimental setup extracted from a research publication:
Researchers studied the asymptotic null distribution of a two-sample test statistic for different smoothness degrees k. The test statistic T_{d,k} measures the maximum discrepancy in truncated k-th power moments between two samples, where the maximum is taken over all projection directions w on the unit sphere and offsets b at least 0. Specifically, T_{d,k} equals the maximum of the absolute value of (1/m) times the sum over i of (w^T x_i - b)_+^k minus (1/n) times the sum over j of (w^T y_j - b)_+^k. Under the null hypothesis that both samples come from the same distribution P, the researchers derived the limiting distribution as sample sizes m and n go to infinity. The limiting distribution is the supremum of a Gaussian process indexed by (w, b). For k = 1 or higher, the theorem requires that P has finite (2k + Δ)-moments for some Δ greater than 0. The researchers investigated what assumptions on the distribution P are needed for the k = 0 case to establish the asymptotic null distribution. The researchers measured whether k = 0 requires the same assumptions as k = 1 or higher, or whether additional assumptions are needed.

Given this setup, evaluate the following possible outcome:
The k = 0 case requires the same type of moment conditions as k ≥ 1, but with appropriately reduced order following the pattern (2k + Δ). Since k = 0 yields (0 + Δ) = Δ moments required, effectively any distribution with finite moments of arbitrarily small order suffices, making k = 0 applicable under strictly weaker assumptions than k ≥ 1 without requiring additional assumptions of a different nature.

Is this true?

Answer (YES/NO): NO